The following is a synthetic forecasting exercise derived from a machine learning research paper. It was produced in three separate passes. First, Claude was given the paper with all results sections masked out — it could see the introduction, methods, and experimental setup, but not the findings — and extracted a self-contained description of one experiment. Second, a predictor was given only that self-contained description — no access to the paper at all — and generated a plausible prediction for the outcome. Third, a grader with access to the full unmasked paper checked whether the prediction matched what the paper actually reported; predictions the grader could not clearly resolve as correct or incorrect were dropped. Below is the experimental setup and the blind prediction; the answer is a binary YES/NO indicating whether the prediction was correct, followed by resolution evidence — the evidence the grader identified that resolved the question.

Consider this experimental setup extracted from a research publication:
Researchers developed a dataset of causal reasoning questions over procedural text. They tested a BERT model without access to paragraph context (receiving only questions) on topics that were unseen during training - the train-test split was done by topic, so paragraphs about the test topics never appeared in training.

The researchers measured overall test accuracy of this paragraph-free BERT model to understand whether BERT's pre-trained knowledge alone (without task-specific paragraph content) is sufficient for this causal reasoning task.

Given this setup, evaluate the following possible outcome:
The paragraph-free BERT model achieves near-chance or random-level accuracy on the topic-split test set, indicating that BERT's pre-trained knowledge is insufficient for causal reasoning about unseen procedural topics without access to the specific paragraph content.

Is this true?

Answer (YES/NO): NO